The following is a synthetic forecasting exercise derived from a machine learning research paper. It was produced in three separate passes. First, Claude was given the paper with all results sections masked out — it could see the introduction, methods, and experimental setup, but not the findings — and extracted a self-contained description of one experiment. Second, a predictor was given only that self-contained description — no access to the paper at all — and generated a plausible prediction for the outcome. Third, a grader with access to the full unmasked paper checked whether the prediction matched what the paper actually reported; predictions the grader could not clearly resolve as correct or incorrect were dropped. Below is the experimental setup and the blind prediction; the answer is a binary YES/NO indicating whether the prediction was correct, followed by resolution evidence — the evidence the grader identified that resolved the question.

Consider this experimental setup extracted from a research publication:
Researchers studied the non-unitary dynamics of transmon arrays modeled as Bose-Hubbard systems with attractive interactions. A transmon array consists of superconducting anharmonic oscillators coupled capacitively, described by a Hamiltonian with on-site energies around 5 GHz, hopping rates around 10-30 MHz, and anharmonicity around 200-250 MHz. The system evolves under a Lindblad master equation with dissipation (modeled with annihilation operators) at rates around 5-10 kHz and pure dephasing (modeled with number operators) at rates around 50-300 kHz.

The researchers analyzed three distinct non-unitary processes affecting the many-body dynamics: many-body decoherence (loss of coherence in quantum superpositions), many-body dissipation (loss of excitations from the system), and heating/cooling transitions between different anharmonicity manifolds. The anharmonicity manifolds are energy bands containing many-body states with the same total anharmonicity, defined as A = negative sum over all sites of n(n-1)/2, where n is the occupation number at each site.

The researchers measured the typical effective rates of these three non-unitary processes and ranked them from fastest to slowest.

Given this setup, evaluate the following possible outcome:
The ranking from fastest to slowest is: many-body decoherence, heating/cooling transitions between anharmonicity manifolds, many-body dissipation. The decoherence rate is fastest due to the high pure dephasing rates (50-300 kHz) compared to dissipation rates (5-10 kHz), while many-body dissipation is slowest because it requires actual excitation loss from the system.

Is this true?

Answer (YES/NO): NO